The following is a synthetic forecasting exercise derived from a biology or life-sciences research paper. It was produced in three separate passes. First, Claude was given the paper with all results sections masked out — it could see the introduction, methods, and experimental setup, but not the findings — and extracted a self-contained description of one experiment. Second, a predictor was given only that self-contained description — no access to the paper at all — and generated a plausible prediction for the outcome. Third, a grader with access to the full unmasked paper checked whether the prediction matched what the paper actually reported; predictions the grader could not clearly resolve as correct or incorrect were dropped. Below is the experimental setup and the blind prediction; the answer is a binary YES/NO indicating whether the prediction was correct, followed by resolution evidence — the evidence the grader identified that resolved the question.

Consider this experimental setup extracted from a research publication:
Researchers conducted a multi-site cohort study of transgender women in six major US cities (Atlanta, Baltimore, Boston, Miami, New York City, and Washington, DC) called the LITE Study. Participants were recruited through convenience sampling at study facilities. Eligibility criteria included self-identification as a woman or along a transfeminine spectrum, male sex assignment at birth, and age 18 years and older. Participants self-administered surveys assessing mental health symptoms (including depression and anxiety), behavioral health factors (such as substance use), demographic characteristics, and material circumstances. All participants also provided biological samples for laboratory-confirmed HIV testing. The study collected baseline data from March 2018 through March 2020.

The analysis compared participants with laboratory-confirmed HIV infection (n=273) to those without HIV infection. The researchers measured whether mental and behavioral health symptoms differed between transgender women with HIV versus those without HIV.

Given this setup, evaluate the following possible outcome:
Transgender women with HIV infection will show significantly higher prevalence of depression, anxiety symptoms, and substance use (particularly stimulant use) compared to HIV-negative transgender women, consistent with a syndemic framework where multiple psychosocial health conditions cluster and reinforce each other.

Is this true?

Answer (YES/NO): NO